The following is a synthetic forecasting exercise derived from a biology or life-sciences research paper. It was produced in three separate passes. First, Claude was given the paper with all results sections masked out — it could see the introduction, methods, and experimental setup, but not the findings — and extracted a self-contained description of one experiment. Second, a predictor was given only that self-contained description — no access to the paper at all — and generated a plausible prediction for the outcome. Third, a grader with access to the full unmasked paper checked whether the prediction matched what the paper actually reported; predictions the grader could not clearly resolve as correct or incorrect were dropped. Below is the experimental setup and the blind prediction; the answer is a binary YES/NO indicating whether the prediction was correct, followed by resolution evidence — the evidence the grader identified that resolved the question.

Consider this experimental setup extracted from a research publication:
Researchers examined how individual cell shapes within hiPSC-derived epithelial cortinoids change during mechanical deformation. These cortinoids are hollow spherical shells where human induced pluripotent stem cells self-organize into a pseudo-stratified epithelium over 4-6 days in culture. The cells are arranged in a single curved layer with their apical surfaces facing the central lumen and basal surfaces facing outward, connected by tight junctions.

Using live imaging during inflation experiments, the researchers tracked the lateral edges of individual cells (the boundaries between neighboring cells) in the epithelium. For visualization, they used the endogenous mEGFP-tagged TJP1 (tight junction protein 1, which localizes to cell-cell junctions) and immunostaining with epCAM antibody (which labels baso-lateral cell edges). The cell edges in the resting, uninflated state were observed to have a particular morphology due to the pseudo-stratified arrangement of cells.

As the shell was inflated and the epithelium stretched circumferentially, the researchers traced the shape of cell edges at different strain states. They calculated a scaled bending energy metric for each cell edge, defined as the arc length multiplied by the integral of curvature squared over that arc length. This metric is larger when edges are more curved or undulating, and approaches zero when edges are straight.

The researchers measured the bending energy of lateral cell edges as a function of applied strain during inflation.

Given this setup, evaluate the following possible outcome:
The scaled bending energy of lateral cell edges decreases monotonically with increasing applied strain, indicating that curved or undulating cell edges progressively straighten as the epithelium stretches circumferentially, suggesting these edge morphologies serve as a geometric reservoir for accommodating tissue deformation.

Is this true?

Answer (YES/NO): NO